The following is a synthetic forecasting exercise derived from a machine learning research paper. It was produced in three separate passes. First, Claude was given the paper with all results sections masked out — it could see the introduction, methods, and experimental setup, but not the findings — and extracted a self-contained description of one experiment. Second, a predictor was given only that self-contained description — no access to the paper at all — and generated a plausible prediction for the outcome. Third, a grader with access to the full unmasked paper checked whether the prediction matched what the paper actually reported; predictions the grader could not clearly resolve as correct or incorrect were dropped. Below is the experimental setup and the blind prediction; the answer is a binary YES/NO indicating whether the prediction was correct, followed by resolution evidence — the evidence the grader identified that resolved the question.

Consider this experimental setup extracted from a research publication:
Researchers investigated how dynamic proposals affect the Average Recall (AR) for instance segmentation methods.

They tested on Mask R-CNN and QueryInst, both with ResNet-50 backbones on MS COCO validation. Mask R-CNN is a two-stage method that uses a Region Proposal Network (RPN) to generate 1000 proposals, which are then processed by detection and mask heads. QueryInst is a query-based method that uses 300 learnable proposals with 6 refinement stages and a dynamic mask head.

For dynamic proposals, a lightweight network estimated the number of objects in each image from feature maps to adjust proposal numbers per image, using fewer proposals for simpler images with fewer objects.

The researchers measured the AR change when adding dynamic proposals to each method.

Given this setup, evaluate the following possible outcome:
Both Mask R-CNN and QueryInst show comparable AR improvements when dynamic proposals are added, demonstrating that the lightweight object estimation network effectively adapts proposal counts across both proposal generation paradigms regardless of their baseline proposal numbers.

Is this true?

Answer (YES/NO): NO